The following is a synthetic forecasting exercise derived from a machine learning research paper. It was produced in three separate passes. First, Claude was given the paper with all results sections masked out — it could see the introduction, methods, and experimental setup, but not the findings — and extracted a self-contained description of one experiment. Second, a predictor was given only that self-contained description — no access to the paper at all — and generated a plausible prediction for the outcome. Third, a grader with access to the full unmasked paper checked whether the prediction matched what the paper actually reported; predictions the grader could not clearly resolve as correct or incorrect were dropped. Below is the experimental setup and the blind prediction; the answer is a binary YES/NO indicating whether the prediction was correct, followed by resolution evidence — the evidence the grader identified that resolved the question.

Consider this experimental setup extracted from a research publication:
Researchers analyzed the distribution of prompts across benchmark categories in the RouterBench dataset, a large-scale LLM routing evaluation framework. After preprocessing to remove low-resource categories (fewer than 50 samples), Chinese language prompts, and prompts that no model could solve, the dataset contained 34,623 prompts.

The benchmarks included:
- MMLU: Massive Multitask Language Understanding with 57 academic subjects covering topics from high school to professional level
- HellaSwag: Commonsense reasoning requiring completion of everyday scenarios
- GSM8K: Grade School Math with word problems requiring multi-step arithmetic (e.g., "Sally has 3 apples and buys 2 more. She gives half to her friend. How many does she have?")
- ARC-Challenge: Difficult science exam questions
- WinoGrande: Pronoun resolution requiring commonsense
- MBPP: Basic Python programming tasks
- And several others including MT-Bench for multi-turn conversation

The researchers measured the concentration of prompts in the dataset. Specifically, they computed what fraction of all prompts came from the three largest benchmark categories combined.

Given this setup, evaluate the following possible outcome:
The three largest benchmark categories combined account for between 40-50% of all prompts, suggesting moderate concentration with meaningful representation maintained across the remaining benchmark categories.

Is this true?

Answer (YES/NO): NO